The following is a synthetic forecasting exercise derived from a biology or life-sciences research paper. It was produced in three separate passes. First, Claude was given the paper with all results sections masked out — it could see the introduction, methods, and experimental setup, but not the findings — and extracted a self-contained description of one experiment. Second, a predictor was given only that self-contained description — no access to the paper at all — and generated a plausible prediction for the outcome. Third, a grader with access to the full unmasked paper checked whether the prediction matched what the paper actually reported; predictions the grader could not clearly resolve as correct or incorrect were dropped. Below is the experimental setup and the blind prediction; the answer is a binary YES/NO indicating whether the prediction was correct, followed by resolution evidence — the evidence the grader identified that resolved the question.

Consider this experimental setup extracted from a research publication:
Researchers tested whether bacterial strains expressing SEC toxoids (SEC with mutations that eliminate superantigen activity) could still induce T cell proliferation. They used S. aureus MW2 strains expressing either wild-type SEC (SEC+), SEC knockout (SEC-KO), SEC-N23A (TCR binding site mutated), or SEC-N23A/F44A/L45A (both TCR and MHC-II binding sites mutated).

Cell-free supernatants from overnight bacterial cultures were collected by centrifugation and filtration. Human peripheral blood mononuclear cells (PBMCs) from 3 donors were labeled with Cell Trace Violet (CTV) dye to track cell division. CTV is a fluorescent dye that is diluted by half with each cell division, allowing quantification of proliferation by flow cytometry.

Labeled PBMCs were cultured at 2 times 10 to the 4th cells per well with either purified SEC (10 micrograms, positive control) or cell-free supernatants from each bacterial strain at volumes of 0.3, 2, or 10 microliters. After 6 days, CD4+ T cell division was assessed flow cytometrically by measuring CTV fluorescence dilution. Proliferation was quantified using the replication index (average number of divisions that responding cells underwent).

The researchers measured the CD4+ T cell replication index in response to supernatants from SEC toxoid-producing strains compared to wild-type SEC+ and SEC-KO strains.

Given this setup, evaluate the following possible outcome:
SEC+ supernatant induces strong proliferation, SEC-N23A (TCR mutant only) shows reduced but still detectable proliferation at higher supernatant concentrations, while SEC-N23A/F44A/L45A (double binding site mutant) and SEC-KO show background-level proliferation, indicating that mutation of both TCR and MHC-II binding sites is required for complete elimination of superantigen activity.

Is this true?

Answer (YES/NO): NO